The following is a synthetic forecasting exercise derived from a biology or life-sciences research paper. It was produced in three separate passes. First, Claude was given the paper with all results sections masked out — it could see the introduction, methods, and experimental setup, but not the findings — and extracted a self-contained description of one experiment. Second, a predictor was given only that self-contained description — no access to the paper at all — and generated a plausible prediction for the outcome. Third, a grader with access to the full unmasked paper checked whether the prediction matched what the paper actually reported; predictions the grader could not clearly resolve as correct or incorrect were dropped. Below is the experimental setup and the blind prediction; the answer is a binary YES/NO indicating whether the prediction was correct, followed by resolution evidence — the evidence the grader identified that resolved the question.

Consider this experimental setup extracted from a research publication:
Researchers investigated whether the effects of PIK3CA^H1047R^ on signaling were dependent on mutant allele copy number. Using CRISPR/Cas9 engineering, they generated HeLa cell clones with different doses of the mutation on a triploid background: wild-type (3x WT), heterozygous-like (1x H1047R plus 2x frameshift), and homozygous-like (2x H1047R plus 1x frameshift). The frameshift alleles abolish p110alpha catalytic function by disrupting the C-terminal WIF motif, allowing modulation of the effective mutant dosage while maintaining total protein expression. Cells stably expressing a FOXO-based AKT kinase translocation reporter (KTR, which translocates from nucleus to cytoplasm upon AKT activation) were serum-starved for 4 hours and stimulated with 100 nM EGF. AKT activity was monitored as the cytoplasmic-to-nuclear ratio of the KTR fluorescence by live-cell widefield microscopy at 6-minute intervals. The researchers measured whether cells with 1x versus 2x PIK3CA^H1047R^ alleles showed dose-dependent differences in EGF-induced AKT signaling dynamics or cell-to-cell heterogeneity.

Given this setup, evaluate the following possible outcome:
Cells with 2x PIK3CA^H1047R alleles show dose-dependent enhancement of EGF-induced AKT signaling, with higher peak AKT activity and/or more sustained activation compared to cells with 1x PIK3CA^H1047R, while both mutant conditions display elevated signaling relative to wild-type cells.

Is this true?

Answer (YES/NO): NO